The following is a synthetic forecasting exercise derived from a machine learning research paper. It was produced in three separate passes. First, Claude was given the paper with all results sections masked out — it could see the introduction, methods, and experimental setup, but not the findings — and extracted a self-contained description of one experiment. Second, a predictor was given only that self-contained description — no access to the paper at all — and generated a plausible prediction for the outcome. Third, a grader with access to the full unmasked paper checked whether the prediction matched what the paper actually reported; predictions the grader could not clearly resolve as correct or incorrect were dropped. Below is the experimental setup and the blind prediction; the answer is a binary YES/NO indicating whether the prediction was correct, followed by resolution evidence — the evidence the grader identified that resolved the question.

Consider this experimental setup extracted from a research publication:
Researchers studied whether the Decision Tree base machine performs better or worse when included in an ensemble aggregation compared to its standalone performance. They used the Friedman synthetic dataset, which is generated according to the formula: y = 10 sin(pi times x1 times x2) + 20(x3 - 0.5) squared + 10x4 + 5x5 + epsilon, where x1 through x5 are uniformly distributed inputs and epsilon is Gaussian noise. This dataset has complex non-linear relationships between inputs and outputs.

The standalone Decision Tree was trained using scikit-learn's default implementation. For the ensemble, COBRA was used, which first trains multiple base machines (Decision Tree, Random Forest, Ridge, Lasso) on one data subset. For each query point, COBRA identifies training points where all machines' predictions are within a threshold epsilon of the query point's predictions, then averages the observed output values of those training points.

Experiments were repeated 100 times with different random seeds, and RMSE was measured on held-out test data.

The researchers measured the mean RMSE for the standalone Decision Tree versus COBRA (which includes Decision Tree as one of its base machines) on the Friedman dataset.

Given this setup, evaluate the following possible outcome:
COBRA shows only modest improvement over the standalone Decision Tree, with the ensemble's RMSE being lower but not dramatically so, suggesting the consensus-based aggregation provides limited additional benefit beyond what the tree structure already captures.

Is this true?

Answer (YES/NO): NO